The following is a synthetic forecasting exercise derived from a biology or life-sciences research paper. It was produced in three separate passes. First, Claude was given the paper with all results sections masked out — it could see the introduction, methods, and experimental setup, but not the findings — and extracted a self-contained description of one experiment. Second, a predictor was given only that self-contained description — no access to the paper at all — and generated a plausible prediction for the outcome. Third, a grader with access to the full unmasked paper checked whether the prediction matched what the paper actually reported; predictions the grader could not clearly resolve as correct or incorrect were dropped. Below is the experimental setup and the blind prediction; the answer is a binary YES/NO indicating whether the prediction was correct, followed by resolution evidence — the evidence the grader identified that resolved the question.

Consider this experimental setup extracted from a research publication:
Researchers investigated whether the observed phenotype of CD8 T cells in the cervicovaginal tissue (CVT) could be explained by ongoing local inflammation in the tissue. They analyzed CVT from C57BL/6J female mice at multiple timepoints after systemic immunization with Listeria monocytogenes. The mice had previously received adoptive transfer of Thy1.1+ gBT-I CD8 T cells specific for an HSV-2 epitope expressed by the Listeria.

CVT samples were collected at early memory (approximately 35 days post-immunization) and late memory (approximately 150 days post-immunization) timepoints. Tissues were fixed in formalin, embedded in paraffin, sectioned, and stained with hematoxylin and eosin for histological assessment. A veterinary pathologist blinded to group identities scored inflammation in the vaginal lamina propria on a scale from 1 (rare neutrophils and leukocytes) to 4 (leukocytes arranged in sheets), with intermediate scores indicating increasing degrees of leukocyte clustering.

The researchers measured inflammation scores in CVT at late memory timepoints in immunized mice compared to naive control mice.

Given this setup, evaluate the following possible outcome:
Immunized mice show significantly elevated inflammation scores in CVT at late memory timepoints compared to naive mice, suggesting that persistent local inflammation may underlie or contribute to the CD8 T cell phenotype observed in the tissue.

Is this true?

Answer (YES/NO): NO